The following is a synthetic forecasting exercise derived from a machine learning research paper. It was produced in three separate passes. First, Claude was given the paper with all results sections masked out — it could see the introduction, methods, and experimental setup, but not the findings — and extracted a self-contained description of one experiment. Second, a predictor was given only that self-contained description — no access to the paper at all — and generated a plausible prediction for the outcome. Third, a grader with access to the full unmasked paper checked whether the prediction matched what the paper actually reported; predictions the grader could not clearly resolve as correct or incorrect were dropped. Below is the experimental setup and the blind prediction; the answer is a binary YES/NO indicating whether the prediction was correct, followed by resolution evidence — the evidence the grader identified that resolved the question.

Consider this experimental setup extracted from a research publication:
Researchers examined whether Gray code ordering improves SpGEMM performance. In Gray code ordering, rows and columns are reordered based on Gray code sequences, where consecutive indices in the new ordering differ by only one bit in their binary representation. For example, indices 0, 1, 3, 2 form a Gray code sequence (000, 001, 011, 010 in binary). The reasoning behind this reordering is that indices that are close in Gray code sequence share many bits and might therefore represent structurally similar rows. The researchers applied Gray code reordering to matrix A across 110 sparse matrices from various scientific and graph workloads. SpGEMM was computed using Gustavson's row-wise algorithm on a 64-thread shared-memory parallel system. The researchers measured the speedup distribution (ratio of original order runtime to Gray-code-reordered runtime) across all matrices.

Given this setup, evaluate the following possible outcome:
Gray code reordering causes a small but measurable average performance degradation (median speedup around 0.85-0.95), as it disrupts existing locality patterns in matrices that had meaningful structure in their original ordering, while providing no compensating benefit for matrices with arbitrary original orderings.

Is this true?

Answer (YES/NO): NO